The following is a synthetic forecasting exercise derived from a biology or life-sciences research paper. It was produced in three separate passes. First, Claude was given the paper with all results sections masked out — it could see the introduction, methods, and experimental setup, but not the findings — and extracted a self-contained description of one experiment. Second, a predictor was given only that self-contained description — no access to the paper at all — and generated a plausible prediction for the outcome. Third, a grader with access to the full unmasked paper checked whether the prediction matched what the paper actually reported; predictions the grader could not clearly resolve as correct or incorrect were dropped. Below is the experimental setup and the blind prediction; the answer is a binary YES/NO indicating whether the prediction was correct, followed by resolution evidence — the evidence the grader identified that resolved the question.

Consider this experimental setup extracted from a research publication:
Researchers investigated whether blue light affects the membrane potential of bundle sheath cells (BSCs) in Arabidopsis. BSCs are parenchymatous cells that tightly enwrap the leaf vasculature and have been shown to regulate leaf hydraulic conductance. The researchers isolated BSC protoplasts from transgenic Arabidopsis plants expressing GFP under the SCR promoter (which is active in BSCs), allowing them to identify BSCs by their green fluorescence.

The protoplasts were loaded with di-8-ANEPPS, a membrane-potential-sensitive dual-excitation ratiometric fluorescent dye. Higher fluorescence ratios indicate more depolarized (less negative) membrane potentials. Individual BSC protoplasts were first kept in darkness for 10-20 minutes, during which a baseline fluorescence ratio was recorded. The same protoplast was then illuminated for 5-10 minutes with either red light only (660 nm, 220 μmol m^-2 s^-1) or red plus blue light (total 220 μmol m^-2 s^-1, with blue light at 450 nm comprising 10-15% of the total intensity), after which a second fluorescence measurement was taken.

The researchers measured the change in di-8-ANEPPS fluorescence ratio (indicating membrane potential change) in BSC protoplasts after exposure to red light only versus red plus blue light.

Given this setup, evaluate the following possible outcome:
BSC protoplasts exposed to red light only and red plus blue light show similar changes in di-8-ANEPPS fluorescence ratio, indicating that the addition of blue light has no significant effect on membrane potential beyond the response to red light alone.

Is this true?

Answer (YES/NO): NO